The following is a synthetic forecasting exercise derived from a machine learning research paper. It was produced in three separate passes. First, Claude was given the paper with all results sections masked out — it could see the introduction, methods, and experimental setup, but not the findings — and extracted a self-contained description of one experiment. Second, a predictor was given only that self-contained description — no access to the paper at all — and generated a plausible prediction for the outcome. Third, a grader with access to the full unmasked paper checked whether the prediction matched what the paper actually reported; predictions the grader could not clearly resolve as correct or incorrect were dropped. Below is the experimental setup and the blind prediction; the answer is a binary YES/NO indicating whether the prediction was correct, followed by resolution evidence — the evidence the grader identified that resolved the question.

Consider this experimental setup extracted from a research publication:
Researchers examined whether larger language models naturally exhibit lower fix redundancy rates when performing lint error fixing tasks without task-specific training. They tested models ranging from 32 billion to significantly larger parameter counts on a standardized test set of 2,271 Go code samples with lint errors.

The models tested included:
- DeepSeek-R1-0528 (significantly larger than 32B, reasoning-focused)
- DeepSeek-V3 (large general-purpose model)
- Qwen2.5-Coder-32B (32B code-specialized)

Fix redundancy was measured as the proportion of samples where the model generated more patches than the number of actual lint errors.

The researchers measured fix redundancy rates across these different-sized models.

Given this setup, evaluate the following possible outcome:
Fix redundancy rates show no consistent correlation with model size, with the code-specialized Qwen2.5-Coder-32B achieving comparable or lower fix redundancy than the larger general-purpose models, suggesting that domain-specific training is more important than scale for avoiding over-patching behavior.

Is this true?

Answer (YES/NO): YES